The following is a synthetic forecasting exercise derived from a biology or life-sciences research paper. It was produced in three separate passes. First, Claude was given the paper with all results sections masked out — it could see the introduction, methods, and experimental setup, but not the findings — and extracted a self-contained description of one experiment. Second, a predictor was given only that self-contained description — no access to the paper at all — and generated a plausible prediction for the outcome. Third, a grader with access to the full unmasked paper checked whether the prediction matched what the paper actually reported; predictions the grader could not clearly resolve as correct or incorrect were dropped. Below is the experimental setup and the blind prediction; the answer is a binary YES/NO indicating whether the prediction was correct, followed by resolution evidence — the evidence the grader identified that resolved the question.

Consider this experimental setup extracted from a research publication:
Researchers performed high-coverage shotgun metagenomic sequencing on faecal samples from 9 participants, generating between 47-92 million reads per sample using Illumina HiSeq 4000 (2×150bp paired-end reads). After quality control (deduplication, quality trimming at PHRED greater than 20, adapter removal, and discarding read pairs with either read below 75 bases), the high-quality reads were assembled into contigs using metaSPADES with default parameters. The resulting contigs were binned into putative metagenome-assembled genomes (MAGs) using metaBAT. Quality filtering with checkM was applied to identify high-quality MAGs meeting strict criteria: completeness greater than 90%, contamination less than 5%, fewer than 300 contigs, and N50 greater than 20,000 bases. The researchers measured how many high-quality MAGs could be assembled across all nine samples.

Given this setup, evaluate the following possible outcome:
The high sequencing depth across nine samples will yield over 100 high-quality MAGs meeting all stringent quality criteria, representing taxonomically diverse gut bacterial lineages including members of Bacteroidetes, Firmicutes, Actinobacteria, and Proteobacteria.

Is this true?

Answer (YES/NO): YES